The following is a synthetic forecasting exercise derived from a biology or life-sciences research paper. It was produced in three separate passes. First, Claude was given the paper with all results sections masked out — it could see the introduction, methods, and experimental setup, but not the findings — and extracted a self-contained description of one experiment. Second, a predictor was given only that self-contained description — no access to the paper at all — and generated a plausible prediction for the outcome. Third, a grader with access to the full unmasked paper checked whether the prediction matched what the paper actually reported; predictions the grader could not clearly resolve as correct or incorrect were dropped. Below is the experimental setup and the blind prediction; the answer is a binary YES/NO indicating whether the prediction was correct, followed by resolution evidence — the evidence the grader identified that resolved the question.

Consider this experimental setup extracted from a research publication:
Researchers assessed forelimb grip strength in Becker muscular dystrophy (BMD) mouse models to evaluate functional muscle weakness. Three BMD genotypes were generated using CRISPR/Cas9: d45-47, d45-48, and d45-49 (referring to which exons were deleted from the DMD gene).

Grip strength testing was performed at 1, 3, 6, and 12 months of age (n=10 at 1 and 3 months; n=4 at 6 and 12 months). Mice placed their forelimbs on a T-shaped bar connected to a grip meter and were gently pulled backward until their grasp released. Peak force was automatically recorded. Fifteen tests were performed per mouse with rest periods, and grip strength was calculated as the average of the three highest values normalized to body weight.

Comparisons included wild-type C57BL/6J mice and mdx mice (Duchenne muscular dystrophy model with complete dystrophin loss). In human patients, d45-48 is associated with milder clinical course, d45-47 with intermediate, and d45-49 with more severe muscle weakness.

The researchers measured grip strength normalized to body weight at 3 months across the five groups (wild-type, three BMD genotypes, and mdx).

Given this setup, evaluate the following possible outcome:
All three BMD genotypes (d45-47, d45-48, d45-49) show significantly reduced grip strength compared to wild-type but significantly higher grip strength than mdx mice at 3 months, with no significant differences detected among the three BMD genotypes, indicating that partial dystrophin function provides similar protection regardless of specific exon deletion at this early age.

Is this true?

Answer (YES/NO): NO